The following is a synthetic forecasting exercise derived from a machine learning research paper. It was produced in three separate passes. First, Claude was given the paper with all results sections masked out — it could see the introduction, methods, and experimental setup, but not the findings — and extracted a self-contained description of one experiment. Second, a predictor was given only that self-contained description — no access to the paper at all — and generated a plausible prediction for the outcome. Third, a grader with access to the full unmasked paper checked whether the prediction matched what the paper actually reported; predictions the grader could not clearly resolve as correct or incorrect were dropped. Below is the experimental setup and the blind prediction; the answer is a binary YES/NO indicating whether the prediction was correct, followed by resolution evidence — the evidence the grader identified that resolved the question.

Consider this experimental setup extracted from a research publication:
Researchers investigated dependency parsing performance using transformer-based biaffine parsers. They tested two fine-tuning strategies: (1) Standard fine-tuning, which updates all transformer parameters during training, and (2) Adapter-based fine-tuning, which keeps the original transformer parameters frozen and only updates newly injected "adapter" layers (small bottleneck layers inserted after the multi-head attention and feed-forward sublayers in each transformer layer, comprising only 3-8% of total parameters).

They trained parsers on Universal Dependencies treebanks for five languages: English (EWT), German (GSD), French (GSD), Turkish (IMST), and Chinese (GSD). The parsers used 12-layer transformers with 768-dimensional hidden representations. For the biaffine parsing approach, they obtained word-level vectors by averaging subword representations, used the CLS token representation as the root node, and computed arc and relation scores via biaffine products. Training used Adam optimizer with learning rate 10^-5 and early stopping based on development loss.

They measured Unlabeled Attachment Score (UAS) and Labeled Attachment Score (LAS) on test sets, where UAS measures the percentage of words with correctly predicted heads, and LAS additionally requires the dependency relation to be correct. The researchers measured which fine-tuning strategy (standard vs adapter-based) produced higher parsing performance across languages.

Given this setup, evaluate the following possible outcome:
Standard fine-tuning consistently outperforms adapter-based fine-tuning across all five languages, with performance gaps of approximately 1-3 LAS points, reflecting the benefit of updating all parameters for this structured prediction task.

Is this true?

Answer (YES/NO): NO